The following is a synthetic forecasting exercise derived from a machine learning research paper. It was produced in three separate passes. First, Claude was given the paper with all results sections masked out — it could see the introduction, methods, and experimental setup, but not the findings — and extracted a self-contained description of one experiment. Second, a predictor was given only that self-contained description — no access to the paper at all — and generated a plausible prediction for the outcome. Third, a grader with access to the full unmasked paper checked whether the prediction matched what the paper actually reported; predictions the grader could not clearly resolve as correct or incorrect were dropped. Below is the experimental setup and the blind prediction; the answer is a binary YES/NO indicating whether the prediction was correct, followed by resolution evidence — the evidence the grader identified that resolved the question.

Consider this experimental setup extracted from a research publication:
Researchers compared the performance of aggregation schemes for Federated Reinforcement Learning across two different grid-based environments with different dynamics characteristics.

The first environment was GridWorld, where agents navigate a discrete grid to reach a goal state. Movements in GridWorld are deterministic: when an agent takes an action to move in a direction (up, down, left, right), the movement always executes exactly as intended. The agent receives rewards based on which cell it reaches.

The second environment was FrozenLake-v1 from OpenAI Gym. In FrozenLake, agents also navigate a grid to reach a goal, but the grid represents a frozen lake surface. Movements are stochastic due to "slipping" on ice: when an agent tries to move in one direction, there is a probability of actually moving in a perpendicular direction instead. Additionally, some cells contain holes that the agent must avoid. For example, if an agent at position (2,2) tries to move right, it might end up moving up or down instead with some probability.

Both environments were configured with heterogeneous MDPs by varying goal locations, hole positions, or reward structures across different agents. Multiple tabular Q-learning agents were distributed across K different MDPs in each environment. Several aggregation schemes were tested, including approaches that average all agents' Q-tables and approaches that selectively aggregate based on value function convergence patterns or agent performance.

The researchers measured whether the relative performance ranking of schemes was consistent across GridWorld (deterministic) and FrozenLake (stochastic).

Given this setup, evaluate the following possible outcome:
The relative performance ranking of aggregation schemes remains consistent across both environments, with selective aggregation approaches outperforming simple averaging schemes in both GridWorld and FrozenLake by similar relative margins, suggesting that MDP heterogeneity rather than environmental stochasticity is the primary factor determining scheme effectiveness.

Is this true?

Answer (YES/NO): NO